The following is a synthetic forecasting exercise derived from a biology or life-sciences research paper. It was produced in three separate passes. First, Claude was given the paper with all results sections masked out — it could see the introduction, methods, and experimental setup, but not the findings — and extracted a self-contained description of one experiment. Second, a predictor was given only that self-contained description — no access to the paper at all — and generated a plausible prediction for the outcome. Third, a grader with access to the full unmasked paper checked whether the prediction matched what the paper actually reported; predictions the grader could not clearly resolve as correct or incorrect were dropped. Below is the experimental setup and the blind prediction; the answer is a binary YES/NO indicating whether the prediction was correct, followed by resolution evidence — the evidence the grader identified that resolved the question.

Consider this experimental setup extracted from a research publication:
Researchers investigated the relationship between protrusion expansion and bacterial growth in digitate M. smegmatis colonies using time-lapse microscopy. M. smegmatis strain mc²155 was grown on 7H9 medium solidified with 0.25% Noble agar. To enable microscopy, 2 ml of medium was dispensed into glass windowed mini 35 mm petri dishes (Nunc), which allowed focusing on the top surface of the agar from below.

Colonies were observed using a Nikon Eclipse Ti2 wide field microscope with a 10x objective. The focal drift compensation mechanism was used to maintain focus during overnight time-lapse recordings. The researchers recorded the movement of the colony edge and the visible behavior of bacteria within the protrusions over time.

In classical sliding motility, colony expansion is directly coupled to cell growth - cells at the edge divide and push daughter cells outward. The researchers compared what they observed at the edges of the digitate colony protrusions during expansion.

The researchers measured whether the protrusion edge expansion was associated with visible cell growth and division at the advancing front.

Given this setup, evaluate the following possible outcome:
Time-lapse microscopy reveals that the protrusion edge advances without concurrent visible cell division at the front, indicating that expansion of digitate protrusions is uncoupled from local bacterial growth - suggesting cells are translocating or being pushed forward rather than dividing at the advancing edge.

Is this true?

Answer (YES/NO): YES